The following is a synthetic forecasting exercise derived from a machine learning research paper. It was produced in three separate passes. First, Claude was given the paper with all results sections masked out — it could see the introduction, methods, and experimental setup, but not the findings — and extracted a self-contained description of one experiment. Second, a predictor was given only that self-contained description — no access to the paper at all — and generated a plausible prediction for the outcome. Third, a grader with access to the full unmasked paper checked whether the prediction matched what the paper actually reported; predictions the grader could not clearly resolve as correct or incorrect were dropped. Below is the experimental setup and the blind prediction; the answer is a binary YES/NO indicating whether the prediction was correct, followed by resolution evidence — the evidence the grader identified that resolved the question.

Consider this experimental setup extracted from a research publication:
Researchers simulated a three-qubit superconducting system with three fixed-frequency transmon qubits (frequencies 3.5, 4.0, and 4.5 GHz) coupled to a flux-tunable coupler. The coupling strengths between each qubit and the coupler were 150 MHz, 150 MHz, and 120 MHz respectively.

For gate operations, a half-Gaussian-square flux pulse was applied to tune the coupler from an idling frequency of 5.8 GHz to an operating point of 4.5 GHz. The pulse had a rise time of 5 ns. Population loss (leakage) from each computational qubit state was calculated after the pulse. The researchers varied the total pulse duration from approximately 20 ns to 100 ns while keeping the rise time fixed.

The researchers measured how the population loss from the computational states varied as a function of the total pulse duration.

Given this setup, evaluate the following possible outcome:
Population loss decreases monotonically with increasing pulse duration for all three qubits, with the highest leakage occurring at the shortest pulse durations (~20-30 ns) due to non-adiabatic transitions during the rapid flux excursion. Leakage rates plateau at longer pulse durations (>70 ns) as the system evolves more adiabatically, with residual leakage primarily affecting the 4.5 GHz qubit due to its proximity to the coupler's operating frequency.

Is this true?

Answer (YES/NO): NO